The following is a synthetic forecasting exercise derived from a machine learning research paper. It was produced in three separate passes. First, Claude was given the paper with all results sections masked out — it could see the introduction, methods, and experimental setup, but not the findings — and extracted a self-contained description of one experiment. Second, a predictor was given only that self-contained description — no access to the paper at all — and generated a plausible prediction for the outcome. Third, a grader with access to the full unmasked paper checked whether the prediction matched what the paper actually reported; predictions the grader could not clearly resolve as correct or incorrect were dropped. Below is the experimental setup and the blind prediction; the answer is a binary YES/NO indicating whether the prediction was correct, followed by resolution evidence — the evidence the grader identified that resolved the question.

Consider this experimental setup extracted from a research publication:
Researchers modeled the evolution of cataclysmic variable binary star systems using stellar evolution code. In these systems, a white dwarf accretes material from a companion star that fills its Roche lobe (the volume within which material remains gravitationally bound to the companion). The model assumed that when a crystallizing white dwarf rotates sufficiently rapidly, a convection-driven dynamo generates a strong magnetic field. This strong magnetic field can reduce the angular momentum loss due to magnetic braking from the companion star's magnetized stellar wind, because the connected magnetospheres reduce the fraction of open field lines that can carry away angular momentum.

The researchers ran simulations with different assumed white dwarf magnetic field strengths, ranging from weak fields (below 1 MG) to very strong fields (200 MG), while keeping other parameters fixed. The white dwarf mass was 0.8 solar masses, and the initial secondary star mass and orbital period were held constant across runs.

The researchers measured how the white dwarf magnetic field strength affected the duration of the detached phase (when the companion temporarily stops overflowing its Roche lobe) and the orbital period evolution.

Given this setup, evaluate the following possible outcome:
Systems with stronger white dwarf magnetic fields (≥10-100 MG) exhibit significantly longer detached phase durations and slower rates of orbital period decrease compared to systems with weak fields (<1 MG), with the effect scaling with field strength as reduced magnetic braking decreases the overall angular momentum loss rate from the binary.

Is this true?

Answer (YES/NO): YES